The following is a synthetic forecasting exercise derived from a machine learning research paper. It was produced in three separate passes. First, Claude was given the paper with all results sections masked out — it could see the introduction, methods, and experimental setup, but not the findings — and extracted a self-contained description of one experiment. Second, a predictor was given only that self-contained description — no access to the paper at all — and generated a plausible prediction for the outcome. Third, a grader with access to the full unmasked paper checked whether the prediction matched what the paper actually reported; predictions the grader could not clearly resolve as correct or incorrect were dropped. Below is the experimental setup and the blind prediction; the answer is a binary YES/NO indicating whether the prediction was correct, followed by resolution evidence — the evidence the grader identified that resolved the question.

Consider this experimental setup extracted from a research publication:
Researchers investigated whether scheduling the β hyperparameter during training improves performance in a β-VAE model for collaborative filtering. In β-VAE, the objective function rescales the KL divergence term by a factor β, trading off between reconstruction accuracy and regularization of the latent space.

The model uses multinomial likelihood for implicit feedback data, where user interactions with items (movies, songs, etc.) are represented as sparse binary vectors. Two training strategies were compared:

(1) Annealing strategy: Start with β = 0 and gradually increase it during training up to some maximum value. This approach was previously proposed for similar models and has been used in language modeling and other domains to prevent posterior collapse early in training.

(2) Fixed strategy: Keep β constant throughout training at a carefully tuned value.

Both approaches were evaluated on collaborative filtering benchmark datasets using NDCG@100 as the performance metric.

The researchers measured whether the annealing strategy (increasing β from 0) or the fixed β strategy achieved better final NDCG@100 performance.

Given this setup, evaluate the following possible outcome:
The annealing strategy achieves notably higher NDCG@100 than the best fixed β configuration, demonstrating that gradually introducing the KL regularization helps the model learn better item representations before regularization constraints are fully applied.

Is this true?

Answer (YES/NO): NO